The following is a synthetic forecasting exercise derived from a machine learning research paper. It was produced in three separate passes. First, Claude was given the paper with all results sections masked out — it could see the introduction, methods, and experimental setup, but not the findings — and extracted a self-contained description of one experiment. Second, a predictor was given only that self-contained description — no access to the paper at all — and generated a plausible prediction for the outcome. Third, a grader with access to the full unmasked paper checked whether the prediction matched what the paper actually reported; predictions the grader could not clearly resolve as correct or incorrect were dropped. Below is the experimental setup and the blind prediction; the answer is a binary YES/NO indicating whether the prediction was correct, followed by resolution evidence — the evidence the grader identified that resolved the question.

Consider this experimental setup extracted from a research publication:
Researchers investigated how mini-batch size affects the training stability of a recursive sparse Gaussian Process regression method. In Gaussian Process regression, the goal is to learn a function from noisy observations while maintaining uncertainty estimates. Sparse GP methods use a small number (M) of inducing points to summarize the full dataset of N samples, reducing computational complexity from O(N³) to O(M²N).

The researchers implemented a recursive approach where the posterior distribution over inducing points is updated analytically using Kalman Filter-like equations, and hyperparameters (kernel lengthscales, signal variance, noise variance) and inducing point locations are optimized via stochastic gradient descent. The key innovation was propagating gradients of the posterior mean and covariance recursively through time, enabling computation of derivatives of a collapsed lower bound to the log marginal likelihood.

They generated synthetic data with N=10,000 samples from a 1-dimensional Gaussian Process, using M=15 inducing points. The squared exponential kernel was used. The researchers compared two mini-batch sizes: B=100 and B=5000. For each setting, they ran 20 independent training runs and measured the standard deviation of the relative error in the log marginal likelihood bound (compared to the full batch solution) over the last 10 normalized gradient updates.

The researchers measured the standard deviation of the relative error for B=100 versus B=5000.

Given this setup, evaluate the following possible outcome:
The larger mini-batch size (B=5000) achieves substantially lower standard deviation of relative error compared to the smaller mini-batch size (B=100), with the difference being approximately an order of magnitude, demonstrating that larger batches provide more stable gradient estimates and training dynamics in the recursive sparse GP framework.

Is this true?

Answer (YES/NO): NO